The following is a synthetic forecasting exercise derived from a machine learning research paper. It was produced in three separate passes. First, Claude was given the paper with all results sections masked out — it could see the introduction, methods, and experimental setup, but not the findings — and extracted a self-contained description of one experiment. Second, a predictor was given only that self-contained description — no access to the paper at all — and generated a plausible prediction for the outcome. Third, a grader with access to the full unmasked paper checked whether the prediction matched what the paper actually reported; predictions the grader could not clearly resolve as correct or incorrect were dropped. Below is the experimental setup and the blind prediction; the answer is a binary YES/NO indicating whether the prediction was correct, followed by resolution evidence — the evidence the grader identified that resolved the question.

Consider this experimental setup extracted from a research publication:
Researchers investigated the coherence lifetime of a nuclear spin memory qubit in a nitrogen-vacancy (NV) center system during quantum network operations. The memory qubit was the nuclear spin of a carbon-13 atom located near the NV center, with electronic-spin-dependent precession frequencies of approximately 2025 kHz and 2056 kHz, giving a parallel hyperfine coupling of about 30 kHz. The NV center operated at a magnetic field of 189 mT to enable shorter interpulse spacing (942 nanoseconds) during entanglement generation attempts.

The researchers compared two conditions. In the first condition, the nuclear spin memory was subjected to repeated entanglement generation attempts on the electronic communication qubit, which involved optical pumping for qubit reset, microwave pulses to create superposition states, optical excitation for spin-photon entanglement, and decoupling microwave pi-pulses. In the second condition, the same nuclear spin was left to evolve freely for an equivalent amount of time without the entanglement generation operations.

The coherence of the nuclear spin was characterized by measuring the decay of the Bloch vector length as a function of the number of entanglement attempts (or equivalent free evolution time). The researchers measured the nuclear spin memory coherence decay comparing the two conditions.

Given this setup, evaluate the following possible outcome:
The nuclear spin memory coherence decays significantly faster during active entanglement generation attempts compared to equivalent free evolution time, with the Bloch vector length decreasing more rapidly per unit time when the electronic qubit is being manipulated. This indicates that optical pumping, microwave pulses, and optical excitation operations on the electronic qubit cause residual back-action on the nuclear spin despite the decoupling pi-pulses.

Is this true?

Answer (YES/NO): NO